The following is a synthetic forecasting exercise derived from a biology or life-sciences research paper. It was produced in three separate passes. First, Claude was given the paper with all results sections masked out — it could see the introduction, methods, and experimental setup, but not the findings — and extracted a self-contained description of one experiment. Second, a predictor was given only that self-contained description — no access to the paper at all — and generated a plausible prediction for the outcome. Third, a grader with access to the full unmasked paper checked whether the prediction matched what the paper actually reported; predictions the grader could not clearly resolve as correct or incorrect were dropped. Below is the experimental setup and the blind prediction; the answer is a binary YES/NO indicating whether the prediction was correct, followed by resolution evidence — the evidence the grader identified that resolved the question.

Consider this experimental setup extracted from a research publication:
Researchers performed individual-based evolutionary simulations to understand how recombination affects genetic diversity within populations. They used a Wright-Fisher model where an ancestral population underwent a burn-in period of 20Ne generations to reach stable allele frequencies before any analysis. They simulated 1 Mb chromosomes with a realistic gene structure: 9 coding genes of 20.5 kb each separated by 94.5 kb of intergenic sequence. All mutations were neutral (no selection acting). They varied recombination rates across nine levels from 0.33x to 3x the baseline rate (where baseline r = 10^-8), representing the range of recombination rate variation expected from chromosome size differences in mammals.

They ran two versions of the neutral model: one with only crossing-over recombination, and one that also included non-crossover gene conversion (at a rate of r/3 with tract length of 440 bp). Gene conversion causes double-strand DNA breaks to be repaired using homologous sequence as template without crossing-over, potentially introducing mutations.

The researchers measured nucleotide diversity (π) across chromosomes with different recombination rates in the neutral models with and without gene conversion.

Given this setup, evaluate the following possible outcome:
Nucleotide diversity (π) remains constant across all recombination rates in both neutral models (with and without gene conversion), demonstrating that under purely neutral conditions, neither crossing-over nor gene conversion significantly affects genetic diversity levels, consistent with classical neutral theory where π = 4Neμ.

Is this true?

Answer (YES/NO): YES